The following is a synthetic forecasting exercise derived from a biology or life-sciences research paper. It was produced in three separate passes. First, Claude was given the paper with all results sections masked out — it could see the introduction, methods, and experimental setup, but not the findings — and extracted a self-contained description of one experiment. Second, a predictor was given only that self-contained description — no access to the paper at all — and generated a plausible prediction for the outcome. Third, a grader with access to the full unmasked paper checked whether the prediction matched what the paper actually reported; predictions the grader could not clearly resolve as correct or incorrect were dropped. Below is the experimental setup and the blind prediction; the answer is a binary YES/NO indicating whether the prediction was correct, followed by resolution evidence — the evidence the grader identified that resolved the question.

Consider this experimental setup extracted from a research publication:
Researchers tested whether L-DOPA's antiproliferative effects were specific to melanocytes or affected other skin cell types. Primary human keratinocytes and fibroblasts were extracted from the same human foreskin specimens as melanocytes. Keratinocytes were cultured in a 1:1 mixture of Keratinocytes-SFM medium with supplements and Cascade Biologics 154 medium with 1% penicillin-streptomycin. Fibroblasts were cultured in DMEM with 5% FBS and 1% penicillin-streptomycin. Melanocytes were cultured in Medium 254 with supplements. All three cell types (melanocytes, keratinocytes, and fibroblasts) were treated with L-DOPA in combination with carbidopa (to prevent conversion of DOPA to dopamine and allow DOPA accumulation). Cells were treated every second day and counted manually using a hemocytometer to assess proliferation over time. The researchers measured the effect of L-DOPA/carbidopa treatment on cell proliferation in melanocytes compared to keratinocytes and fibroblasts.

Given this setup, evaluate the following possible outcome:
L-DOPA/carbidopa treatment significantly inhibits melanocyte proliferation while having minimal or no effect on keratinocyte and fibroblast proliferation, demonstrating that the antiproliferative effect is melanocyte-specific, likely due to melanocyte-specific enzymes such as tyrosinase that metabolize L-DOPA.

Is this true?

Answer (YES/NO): NO